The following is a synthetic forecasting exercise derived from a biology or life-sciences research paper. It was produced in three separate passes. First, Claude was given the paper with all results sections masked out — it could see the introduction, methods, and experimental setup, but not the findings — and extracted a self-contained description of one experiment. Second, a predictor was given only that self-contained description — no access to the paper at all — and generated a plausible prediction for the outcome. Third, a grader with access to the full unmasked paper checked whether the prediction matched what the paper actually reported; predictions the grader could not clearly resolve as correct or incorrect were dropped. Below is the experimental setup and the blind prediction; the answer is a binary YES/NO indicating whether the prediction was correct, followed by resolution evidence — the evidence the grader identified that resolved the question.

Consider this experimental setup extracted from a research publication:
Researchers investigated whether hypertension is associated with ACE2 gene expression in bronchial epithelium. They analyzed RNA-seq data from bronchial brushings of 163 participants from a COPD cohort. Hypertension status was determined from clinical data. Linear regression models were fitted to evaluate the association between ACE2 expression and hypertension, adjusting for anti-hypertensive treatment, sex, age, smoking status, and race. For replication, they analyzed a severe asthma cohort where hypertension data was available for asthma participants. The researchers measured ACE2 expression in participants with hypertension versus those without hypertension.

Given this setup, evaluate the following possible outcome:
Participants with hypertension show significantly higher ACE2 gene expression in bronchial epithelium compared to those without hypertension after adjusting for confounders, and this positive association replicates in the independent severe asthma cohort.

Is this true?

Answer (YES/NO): YES